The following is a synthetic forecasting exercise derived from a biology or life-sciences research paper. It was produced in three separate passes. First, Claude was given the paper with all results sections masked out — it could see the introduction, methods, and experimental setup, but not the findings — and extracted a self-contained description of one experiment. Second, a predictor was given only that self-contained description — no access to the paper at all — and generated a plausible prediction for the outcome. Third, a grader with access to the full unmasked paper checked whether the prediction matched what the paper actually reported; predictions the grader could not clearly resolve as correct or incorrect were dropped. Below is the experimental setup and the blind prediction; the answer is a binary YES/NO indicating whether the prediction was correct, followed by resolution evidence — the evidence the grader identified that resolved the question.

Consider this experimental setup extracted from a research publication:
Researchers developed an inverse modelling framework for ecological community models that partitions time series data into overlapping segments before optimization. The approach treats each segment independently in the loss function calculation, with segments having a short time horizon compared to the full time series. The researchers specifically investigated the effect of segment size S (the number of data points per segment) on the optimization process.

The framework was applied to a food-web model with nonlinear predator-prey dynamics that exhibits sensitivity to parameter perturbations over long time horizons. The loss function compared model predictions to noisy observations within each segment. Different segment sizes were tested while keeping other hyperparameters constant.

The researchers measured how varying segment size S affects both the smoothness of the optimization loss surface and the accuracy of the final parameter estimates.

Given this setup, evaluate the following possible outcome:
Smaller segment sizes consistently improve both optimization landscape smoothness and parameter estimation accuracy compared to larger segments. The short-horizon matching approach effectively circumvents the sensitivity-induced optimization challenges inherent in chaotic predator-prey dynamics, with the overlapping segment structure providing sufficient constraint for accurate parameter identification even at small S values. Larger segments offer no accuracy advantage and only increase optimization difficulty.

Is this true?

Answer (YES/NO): NO